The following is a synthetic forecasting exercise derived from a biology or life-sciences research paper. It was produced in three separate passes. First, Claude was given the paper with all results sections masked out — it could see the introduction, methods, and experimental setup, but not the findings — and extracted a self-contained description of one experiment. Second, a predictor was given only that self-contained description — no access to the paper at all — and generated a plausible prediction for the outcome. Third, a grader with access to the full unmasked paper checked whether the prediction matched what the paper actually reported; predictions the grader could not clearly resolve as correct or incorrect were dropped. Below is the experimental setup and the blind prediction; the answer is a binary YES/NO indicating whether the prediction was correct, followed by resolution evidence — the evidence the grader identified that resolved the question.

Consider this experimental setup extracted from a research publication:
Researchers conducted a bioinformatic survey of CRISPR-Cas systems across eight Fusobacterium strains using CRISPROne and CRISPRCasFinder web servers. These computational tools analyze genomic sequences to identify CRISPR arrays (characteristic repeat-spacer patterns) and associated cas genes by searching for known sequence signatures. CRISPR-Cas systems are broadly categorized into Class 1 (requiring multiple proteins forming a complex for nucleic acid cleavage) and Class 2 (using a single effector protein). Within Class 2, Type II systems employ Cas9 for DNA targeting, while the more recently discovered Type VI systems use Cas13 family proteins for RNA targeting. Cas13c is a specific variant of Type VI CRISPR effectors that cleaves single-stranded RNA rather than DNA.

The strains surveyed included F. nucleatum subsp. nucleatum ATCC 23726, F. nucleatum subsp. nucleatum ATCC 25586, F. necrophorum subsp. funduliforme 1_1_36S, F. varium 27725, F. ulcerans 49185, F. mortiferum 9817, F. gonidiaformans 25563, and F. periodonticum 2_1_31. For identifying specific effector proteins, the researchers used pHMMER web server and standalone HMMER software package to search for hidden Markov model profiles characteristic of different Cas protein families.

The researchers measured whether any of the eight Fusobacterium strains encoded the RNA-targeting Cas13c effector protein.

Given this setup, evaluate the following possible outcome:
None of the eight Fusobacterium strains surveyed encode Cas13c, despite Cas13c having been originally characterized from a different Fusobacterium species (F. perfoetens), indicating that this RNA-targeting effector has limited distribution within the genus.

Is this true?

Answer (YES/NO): NO